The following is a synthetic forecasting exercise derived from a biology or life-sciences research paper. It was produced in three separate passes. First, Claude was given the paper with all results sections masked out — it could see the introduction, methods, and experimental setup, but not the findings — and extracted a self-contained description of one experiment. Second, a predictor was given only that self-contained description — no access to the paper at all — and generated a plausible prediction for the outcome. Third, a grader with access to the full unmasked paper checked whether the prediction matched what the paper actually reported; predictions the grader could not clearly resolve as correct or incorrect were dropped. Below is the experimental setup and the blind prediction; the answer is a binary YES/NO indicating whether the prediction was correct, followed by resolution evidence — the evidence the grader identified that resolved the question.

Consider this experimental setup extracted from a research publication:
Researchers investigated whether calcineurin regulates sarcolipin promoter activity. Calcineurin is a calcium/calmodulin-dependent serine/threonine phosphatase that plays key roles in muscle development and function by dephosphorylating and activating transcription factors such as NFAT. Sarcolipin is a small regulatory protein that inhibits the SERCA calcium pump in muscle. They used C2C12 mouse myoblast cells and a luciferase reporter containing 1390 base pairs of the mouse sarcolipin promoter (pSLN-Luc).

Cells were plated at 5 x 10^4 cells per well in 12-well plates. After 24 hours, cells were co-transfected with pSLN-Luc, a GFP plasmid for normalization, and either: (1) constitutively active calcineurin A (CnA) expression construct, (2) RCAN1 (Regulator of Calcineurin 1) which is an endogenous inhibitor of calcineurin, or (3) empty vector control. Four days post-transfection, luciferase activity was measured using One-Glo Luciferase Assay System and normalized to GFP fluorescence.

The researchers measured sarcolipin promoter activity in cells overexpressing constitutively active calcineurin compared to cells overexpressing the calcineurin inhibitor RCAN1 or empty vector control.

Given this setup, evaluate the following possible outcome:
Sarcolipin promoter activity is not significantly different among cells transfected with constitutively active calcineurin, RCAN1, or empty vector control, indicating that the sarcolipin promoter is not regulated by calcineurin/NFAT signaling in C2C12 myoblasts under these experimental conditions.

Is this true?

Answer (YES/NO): NO